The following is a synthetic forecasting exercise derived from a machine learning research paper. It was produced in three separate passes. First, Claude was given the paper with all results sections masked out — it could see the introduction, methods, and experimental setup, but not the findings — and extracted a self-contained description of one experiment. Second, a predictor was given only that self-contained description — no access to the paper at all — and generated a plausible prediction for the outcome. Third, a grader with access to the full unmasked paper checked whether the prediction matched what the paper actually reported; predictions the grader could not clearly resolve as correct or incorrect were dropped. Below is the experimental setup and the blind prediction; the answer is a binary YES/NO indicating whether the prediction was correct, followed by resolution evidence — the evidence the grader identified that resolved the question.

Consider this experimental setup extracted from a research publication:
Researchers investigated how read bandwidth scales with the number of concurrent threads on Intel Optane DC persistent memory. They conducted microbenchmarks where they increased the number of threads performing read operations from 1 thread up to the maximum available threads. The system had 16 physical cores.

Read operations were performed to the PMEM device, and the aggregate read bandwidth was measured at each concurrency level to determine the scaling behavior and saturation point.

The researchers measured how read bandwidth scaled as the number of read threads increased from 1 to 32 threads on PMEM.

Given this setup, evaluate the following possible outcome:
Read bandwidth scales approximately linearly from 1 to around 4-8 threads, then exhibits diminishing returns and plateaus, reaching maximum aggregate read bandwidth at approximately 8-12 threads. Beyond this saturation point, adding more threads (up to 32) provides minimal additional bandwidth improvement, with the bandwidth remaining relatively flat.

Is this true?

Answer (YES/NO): NO